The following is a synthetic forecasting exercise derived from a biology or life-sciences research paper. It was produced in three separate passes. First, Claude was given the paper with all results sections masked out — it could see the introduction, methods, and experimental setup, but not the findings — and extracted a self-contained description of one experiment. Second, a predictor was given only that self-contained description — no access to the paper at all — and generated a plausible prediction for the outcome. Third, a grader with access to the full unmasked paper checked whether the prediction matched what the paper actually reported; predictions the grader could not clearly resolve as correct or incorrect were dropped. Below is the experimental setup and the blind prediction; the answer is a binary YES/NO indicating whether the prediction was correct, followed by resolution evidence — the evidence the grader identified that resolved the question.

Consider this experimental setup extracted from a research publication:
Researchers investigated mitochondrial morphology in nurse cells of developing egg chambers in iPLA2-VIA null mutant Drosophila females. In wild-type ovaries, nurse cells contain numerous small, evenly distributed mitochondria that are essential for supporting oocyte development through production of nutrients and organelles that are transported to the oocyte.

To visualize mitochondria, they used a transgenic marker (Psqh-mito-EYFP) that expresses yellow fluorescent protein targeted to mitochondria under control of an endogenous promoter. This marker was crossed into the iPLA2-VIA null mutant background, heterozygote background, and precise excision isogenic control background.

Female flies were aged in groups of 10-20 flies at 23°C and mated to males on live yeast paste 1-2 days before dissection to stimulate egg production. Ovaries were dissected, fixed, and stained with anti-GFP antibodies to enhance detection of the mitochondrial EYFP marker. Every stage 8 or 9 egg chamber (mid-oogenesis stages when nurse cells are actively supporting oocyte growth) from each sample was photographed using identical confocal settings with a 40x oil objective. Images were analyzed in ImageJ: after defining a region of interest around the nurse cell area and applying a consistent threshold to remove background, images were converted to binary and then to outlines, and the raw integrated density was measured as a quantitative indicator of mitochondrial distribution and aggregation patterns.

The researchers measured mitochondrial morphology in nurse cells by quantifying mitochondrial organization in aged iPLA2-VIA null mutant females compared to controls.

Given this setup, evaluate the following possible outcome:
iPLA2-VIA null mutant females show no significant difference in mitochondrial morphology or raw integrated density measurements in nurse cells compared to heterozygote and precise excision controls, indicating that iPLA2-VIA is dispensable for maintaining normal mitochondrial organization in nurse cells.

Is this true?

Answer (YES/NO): NO